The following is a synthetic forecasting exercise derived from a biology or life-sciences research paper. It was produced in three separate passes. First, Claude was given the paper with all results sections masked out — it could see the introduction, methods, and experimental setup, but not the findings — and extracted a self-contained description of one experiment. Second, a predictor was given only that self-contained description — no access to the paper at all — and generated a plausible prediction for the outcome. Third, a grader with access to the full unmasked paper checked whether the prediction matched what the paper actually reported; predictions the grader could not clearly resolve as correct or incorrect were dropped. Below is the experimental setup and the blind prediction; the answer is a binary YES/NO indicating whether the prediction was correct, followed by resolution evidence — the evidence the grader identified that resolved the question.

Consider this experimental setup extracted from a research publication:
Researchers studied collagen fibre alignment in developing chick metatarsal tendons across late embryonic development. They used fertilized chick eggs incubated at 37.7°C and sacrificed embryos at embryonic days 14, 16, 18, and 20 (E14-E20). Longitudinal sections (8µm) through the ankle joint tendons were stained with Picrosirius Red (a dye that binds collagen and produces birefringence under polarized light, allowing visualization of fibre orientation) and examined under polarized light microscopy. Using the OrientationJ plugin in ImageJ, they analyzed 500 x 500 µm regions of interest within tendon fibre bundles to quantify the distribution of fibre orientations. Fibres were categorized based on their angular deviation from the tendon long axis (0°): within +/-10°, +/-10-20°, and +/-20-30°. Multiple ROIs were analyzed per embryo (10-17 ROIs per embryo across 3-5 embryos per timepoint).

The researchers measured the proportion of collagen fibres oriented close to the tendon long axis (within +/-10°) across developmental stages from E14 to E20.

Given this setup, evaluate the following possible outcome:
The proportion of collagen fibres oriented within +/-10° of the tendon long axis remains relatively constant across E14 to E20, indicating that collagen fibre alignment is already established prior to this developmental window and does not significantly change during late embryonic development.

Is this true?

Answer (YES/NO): NO